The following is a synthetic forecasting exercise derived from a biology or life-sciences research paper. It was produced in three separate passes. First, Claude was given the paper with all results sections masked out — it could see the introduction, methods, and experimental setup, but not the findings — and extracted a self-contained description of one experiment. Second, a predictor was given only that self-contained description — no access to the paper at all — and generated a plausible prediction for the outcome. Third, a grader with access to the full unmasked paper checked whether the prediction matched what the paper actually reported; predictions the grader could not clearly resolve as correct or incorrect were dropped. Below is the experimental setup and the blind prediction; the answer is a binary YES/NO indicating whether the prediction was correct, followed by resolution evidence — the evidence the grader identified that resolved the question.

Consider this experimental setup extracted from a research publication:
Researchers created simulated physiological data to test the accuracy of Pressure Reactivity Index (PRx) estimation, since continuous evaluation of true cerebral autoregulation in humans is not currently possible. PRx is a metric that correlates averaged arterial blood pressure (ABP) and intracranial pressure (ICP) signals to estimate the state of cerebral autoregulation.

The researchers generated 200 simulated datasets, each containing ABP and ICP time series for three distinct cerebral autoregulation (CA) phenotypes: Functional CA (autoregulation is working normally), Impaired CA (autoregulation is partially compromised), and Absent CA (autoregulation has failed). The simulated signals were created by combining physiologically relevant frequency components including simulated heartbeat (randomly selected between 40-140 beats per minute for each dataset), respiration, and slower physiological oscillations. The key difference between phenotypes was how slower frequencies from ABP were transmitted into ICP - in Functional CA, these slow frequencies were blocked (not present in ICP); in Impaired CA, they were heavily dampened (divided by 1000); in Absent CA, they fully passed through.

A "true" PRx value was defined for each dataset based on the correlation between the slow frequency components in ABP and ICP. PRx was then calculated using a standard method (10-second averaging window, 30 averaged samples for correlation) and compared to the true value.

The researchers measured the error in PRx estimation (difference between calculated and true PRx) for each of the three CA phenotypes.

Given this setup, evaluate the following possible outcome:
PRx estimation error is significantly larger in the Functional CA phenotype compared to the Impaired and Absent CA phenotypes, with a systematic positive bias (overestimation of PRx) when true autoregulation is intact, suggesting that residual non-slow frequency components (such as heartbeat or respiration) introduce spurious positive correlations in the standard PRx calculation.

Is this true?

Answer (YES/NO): NO